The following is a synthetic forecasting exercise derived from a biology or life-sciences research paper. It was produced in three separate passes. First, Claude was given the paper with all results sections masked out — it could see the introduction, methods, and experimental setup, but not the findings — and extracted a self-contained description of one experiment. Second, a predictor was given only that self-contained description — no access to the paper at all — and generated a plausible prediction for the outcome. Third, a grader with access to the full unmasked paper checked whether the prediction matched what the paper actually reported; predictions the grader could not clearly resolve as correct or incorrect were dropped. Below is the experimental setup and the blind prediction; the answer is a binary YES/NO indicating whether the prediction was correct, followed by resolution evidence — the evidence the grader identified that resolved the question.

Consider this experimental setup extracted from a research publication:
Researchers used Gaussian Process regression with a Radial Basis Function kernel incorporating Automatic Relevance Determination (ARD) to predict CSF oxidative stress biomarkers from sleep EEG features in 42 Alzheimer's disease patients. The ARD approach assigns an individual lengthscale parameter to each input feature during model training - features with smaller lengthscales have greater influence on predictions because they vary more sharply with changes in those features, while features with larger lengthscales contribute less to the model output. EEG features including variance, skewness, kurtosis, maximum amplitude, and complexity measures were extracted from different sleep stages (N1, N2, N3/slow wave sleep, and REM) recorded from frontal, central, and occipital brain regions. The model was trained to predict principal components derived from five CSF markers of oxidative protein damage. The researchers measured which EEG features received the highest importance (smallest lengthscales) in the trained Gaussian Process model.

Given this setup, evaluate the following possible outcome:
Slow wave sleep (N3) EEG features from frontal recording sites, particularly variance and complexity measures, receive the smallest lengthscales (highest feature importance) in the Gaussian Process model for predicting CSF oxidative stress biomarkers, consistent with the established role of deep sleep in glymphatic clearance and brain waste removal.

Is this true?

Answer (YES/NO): NO